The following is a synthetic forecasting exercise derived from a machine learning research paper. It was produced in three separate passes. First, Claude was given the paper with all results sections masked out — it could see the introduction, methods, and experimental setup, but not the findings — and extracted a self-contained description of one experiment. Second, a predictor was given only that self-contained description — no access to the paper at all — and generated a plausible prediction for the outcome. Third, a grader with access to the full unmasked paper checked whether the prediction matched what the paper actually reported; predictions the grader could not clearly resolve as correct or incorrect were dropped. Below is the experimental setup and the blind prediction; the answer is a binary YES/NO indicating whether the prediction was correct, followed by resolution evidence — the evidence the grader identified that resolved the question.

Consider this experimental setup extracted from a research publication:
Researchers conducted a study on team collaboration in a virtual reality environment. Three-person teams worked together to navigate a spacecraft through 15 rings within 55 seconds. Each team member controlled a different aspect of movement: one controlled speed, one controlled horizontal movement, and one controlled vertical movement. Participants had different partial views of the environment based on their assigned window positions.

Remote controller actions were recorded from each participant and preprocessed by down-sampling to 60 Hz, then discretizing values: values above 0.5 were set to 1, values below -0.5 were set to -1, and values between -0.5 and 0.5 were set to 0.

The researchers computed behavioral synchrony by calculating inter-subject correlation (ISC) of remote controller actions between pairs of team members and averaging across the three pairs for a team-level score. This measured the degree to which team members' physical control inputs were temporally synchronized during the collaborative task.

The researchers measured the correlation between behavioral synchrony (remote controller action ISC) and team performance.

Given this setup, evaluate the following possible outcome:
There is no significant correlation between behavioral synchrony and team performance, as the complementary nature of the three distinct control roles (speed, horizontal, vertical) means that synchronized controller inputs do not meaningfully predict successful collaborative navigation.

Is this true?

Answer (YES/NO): NO